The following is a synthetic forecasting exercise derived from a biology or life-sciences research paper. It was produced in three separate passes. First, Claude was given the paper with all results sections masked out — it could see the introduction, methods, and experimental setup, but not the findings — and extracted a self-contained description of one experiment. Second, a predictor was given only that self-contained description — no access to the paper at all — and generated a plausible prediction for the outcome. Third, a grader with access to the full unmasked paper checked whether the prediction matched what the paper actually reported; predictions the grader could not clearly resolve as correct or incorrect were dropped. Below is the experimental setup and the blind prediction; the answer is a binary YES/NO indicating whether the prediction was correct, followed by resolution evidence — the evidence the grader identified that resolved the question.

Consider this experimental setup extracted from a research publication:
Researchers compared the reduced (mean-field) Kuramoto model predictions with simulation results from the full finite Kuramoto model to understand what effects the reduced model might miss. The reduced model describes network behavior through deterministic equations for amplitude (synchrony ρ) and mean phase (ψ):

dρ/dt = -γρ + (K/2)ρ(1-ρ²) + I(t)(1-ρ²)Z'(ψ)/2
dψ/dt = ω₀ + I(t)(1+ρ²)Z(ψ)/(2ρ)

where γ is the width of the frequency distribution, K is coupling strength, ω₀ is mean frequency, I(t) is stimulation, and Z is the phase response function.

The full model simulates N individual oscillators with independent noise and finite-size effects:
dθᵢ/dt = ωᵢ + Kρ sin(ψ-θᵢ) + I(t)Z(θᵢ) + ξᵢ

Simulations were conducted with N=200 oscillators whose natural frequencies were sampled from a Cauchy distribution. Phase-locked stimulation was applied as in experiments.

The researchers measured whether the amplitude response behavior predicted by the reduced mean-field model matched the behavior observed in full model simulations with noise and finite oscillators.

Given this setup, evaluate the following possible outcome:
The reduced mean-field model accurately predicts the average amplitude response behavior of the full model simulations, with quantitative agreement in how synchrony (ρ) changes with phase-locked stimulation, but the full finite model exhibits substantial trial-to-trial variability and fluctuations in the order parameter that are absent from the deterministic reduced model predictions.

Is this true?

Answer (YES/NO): YES